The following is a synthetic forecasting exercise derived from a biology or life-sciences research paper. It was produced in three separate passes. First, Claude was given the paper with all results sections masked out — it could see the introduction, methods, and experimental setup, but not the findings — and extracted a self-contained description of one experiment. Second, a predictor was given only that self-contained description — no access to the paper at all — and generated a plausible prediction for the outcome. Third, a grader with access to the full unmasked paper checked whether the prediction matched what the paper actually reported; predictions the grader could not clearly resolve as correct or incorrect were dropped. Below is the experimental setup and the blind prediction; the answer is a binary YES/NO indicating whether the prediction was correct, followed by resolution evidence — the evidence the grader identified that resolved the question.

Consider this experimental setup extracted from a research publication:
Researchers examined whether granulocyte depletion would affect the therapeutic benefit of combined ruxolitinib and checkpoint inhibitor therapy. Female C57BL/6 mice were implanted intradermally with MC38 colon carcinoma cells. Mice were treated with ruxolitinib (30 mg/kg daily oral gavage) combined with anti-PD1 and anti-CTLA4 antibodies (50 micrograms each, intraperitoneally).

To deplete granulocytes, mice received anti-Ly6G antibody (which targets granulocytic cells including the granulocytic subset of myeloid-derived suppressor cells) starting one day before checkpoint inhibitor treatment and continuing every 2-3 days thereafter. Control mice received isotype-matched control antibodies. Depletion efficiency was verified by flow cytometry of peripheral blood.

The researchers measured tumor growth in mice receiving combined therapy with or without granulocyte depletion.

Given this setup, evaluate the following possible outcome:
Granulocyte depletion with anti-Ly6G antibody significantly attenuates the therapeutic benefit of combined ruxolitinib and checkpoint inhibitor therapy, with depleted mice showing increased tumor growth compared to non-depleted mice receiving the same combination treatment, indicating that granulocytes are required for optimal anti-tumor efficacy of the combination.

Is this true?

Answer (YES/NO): NO